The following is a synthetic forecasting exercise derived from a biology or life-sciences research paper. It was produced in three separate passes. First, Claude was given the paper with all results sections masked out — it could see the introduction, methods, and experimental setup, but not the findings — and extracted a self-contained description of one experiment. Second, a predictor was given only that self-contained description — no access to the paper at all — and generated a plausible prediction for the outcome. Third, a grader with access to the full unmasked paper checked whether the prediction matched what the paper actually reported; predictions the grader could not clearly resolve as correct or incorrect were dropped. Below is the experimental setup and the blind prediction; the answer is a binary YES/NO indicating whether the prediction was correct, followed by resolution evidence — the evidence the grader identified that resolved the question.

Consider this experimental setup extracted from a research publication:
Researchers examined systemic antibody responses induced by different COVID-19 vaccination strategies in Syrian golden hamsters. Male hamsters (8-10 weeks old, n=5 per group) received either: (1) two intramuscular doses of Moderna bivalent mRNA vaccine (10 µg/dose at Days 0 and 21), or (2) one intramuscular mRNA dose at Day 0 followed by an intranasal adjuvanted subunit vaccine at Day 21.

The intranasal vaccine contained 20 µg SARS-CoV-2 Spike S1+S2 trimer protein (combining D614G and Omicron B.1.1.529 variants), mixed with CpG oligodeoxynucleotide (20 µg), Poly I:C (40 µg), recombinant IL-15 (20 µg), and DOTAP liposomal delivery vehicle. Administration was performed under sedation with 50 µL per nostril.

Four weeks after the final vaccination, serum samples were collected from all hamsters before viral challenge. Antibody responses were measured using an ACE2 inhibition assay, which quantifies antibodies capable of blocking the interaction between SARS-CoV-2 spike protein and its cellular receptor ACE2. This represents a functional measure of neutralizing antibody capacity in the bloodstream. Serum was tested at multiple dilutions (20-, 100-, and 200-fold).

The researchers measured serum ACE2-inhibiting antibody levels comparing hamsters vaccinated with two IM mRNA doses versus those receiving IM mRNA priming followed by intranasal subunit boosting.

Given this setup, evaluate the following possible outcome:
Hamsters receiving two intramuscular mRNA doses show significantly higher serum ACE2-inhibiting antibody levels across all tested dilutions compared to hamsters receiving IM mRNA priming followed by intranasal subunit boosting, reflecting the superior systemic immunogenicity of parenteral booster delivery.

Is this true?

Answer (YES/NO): NO